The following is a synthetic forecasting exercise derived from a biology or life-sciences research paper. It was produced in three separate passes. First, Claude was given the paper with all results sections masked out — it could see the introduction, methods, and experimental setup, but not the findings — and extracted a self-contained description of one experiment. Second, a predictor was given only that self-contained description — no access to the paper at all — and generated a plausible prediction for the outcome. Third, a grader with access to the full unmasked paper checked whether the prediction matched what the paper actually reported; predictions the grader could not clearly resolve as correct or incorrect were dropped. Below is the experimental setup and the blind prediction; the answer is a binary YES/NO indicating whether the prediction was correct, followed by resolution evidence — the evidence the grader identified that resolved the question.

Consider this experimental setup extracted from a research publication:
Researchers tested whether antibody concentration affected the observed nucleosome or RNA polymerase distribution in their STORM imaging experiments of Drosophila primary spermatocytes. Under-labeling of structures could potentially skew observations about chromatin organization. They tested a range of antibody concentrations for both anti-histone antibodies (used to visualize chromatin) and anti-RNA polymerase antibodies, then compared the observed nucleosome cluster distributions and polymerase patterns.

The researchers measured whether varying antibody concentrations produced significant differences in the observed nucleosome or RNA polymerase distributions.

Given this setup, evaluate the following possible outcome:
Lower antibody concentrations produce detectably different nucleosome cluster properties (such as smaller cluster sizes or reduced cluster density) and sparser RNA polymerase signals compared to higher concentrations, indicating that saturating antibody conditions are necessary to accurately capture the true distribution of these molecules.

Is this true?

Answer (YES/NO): NO